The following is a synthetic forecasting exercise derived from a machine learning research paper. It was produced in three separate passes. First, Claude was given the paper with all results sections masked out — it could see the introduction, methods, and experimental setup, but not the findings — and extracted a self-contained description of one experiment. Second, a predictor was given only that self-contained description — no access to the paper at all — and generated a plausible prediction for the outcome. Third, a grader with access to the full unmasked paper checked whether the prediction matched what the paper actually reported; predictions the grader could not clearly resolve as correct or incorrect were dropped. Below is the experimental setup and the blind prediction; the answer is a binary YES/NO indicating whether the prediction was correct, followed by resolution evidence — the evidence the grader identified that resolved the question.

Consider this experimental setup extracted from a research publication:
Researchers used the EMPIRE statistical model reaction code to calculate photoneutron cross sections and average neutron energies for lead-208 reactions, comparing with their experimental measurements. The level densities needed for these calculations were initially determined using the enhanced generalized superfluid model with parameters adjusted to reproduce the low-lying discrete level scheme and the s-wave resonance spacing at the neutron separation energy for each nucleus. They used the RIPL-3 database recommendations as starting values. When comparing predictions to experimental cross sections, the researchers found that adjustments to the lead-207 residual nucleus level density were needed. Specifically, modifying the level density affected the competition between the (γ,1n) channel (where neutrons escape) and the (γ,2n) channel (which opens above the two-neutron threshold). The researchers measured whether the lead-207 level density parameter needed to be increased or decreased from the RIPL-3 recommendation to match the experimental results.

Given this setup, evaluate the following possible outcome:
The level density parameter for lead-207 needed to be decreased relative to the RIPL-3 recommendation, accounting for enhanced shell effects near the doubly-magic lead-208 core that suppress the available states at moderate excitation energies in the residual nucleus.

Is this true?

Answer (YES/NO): YES